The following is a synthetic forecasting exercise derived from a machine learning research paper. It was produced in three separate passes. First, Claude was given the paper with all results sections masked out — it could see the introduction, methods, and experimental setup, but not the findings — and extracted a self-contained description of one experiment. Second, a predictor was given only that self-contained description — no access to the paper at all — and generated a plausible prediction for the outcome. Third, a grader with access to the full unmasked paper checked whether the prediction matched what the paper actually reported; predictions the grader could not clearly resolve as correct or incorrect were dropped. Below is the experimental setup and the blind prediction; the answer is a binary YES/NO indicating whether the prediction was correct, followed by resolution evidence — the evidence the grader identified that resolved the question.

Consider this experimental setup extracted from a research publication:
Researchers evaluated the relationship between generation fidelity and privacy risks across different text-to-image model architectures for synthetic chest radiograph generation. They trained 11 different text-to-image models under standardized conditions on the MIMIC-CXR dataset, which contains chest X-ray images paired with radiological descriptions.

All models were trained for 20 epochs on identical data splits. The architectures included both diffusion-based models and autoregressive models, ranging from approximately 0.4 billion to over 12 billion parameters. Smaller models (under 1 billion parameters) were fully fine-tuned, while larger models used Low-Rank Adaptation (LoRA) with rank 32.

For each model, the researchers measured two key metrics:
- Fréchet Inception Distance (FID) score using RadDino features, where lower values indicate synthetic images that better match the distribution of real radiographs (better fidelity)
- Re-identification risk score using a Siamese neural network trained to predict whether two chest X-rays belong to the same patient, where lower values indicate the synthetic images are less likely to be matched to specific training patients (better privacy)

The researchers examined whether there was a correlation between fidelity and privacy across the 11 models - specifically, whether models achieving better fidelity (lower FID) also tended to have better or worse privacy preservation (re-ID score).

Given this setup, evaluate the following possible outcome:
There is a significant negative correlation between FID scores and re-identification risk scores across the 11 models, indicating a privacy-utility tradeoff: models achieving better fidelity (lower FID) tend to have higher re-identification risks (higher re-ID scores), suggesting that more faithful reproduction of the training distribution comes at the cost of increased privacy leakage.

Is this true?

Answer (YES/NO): NO